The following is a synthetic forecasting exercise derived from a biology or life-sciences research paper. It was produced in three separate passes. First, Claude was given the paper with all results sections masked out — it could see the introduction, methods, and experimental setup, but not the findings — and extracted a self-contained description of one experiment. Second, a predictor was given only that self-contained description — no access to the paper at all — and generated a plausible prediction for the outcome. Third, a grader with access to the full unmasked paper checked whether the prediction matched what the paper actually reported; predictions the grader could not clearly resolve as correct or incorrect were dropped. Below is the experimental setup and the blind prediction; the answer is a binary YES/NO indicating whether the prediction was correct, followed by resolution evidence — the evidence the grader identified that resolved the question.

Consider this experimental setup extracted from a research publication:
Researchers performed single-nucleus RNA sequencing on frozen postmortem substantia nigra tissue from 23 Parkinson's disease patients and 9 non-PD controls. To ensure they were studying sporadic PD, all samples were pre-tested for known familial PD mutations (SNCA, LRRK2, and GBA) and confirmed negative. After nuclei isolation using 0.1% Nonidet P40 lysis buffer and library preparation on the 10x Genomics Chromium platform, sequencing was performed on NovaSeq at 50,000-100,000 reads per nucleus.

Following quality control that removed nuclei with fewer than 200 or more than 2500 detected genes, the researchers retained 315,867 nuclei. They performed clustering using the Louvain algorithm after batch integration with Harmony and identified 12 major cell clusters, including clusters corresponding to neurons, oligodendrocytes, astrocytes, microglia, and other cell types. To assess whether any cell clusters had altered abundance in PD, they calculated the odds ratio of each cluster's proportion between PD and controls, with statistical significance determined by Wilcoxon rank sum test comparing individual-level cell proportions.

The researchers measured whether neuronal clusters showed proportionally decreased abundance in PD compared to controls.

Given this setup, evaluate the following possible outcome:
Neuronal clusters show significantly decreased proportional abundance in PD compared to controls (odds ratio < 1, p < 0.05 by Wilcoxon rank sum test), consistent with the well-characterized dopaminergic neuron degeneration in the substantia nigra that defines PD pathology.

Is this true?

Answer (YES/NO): NO